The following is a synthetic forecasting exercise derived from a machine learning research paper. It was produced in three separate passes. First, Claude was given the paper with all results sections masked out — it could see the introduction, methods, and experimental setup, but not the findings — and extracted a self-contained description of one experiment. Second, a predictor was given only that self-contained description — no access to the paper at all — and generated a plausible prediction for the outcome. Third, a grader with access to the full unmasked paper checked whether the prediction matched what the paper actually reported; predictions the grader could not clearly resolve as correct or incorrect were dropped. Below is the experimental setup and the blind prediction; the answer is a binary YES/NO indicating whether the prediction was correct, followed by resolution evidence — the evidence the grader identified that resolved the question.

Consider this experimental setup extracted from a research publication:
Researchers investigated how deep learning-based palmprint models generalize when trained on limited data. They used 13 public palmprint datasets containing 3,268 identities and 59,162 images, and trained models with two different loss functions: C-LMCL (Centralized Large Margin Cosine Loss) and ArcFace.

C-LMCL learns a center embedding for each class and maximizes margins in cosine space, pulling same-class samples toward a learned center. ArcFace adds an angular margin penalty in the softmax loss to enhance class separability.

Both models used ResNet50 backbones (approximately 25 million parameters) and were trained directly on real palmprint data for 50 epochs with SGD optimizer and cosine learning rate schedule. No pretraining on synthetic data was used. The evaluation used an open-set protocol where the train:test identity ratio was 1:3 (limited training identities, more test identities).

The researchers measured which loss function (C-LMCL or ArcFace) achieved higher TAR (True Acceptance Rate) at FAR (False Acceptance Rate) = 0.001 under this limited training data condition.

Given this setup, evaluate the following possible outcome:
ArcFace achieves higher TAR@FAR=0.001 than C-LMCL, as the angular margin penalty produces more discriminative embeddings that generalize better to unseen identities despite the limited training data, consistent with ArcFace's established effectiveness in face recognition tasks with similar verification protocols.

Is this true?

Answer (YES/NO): YES